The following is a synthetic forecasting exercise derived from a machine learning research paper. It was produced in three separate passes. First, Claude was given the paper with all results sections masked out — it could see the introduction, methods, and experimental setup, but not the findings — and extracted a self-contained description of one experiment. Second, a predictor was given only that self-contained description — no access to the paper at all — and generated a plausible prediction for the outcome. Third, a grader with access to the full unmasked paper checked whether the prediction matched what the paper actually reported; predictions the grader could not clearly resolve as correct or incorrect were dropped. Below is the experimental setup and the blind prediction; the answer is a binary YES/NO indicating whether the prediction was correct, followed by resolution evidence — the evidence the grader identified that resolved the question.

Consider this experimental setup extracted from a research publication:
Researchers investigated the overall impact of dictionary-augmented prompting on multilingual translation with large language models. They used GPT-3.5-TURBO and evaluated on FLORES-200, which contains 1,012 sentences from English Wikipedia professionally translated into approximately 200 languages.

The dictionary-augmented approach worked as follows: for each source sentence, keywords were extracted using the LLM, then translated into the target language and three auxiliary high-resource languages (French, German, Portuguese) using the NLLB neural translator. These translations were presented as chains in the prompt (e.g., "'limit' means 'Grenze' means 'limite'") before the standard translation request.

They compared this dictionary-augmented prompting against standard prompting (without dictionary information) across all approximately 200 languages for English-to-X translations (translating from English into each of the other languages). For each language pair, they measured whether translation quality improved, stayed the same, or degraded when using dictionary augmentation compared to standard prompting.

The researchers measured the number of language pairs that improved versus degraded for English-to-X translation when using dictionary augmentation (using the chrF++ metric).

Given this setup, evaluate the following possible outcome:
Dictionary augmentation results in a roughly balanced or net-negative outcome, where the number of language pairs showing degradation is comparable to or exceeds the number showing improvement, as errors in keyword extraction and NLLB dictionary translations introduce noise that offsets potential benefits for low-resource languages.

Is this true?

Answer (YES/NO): NO